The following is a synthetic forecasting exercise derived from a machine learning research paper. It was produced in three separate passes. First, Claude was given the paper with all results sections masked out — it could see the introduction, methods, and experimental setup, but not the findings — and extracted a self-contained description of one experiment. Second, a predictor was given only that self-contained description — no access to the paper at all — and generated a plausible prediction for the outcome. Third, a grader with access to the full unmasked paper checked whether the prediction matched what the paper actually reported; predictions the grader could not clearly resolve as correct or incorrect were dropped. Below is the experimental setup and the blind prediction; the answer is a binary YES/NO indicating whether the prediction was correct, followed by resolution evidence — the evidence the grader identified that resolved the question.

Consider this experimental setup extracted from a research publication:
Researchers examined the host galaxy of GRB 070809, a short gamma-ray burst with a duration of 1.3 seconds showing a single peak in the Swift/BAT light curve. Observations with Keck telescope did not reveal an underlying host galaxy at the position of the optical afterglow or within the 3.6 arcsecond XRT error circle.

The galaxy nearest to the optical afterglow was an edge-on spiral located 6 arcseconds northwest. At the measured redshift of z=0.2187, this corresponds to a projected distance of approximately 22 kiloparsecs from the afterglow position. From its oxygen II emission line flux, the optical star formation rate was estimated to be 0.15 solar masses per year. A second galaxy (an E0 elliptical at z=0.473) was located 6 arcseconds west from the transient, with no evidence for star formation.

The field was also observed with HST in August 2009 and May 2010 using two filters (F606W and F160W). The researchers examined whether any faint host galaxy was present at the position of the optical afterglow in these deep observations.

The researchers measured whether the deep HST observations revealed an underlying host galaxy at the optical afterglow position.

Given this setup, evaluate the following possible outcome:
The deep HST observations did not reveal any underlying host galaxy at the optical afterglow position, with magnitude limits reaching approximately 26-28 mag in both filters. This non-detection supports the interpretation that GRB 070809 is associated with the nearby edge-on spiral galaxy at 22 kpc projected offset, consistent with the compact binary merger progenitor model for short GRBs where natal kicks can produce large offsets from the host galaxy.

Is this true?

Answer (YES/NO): YES